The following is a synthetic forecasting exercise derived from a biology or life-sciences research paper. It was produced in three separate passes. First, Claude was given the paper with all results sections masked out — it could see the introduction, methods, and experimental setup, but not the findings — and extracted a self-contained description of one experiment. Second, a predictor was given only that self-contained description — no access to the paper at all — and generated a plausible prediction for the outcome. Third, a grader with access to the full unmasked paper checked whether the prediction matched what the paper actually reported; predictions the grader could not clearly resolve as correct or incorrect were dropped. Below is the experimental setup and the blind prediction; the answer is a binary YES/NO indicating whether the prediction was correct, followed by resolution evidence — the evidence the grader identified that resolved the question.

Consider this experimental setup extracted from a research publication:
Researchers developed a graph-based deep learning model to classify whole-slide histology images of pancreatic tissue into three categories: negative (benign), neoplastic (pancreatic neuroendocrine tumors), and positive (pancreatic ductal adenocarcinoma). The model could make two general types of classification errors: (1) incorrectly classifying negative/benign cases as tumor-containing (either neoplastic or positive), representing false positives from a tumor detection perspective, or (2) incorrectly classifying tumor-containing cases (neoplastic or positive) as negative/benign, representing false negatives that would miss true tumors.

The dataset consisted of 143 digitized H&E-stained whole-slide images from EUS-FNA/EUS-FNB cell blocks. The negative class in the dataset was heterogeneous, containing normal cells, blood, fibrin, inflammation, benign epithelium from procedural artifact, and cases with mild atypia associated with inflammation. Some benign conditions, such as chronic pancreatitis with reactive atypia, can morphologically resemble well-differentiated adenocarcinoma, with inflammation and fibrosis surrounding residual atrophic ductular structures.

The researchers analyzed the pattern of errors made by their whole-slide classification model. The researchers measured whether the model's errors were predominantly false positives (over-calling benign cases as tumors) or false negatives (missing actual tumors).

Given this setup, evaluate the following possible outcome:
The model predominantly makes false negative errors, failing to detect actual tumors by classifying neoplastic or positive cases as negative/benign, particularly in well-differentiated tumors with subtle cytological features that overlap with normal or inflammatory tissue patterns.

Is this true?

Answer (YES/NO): NO